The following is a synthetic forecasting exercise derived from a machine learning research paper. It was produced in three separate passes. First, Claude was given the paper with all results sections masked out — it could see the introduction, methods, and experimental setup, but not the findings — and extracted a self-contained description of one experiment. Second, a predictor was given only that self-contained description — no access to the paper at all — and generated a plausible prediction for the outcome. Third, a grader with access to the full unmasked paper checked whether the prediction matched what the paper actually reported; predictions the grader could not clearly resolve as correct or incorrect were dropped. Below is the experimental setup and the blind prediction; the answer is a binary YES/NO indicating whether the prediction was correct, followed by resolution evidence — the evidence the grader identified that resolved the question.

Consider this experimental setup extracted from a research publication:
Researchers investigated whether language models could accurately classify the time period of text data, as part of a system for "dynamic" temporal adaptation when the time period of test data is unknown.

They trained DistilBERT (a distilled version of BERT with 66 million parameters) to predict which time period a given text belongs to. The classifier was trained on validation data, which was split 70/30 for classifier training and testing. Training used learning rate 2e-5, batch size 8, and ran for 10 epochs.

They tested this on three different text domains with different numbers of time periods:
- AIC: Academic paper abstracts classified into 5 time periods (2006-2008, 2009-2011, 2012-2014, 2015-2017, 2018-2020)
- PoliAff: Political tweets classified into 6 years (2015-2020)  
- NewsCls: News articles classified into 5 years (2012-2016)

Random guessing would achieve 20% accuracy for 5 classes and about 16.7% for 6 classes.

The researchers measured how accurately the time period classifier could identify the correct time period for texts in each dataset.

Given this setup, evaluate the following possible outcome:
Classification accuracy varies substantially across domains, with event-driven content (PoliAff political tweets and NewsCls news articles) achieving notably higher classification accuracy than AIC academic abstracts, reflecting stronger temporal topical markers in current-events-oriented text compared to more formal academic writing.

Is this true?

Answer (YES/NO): NO